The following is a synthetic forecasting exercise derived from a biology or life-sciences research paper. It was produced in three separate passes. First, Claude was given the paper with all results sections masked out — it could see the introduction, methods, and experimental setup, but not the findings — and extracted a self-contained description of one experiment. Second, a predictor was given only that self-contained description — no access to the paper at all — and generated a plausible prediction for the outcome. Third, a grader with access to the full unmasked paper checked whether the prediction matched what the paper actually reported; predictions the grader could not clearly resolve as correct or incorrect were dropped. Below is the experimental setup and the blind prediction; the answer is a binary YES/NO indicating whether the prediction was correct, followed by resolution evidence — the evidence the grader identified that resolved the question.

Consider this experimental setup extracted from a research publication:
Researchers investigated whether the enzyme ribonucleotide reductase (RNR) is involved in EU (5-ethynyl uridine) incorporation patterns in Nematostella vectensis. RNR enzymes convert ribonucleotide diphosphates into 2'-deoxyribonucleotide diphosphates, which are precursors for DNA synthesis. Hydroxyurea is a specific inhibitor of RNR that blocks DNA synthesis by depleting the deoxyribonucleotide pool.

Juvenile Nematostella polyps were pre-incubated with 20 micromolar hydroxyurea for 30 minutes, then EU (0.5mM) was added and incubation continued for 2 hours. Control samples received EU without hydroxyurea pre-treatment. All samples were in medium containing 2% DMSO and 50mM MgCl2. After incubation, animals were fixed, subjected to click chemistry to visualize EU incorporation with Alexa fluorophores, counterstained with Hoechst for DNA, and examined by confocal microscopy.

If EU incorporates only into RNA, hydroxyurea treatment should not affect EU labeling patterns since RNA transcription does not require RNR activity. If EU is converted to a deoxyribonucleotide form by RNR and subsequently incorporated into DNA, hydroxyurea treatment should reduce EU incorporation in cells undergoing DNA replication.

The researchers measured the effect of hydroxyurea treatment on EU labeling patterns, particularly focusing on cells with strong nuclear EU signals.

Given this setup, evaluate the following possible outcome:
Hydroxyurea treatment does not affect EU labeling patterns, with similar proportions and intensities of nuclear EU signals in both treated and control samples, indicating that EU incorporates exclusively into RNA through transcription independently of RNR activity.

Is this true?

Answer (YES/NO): NO